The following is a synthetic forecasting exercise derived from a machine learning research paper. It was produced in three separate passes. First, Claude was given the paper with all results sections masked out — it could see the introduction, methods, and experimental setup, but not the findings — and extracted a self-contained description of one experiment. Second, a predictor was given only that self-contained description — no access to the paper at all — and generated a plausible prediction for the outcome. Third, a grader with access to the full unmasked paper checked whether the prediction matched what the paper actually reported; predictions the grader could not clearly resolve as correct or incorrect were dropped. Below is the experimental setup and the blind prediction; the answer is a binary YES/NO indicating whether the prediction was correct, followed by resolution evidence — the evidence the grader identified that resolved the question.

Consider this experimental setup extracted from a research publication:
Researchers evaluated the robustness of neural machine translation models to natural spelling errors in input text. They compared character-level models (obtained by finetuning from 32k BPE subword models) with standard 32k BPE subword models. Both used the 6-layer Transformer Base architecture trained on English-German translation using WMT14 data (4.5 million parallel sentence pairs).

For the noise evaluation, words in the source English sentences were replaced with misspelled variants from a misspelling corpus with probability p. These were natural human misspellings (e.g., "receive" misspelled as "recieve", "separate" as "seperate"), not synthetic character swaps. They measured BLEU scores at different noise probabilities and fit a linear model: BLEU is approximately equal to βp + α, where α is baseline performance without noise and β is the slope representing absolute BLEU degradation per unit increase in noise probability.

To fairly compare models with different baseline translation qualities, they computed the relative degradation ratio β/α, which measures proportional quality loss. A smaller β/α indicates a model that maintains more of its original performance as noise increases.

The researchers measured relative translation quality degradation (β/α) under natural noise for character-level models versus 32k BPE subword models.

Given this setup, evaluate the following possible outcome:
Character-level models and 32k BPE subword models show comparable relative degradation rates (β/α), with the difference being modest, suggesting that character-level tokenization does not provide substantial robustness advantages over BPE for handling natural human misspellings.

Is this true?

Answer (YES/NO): NO